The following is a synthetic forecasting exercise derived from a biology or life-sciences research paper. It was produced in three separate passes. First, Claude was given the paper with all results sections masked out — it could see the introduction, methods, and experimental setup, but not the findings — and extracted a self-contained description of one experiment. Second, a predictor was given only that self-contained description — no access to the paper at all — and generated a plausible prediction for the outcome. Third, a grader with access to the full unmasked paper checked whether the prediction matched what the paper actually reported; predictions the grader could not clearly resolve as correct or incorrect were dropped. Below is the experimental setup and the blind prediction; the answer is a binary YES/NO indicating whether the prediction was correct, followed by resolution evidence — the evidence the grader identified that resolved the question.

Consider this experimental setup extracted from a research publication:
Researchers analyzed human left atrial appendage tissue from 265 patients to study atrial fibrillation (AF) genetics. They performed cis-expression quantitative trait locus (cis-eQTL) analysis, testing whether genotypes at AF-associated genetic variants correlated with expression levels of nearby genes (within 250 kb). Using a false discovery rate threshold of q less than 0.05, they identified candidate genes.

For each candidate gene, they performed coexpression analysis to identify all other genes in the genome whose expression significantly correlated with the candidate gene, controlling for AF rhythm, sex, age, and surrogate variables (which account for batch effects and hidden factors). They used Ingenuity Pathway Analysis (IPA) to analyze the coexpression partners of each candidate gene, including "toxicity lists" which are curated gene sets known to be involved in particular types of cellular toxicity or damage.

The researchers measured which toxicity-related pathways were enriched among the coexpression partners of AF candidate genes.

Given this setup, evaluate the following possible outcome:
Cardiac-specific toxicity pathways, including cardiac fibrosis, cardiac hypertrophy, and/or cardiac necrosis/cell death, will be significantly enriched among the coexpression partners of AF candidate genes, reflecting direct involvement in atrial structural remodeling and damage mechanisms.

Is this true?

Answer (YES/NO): YES